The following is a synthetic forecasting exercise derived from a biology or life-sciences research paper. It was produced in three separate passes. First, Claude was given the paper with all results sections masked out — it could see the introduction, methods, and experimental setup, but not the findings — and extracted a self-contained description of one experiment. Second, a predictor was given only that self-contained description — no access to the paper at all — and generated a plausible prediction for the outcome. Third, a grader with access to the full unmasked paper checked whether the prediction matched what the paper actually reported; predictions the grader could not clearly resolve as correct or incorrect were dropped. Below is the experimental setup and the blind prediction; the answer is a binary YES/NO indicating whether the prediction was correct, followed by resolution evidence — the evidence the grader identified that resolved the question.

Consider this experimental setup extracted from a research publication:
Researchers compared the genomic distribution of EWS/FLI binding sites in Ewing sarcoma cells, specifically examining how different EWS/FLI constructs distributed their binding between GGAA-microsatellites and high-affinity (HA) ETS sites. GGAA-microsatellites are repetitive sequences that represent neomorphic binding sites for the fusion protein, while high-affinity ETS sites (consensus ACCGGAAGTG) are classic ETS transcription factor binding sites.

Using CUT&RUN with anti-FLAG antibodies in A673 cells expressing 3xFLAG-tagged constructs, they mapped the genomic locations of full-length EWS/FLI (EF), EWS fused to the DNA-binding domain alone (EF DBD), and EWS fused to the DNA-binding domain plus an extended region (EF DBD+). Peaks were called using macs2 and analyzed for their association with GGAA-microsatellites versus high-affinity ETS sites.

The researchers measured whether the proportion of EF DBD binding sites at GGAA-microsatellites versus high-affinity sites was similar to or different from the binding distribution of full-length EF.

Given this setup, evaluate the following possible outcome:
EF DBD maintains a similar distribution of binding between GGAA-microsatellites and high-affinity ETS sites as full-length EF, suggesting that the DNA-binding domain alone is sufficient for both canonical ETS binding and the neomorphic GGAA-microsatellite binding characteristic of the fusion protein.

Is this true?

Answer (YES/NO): YES